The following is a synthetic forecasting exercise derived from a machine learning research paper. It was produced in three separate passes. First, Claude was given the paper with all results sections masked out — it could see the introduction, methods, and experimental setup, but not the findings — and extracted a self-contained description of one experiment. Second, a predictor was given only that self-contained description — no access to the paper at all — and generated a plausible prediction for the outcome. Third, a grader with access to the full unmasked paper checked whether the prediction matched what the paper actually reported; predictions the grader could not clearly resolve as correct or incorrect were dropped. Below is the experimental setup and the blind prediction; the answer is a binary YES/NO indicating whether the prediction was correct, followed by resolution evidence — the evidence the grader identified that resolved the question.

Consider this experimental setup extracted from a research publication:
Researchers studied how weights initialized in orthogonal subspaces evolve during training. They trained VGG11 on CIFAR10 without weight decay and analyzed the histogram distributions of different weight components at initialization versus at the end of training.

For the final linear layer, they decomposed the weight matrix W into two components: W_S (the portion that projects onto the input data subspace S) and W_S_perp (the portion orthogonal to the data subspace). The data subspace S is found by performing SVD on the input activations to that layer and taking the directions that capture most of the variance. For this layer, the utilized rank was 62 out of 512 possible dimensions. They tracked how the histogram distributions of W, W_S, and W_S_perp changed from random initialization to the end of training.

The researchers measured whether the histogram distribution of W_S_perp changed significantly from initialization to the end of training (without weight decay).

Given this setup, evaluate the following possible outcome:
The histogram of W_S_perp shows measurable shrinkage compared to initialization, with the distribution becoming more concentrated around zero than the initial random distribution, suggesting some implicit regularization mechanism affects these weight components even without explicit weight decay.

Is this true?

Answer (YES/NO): NO